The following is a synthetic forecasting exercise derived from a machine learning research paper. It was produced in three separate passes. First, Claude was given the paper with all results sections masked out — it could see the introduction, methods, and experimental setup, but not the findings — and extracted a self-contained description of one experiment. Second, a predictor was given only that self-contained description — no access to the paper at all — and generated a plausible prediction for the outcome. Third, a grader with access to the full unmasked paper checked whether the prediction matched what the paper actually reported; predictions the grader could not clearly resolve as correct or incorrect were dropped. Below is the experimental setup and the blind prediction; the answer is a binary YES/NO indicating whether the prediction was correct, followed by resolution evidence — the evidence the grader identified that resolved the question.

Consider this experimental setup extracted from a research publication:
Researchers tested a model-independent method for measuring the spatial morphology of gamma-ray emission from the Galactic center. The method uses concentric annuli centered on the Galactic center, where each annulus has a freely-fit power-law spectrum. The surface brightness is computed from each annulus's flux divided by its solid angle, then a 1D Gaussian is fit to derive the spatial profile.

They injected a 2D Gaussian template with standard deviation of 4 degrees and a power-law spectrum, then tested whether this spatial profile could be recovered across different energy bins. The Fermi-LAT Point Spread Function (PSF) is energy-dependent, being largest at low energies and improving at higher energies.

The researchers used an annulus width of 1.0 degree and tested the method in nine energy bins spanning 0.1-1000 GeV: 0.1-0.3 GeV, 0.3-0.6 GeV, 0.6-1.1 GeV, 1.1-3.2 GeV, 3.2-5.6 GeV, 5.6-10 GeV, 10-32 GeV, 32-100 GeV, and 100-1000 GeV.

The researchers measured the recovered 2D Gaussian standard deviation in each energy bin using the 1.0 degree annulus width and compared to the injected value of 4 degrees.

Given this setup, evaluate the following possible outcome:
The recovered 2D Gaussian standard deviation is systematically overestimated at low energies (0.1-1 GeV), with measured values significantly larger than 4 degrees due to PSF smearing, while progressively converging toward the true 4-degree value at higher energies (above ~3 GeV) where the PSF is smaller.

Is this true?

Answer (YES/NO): NO